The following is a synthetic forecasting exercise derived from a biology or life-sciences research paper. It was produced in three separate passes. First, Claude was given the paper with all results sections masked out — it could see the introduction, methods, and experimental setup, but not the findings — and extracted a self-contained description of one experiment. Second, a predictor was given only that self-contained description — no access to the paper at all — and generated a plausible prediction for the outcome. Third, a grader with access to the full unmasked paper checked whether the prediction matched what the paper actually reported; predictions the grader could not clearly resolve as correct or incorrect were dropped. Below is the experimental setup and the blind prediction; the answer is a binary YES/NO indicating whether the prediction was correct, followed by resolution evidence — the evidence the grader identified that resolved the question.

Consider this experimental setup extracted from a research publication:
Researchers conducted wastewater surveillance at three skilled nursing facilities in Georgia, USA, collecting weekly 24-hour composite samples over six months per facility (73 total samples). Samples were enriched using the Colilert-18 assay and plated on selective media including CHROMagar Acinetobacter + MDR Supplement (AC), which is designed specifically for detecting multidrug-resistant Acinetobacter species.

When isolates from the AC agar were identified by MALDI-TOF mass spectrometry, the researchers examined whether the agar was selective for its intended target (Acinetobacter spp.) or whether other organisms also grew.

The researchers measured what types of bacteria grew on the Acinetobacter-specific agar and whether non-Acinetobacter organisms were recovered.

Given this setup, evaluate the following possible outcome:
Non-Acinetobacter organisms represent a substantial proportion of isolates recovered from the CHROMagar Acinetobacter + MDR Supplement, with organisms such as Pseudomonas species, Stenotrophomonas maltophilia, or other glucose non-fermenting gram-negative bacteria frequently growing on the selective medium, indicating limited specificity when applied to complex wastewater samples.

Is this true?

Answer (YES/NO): YES